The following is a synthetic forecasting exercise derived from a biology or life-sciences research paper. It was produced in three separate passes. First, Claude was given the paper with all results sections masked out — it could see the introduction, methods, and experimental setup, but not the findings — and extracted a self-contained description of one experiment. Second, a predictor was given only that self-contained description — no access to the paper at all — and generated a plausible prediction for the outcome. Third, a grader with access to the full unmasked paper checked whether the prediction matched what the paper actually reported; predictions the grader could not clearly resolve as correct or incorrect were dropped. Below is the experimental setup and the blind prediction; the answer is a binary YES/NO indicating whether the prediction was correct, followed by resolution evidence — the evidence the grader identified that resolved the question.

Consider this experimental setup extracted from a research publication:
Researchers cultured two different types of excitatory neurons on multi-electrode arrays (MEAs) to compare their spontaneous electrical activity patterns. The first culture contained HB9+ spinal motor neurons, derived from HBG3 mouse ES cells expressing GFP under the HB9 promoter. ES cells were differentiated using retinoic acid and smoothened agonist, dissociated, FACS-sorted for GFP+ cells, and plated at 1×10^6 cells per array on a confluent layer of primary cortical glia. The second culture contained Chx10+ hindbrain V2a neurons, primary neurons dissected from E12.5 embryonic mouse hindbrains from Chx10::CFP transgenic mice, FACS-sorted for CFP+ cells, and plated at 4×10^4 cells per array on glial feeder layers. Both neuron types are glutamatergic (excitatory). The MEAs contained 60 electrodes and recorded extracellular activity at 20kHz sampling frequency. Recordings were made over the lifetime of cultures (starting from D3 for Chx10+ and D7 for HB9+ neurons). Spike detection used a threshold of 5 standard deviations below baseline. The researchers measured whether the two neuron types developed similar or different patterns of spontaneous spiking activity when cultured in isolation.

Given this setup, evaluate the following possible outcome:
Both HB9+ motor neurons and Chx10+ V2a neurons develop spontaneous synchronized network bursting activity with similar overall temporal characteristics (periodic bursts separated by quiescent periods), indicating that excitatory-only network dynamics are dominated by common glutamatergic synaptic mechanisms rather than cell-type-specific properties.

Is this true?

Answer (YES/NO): NO